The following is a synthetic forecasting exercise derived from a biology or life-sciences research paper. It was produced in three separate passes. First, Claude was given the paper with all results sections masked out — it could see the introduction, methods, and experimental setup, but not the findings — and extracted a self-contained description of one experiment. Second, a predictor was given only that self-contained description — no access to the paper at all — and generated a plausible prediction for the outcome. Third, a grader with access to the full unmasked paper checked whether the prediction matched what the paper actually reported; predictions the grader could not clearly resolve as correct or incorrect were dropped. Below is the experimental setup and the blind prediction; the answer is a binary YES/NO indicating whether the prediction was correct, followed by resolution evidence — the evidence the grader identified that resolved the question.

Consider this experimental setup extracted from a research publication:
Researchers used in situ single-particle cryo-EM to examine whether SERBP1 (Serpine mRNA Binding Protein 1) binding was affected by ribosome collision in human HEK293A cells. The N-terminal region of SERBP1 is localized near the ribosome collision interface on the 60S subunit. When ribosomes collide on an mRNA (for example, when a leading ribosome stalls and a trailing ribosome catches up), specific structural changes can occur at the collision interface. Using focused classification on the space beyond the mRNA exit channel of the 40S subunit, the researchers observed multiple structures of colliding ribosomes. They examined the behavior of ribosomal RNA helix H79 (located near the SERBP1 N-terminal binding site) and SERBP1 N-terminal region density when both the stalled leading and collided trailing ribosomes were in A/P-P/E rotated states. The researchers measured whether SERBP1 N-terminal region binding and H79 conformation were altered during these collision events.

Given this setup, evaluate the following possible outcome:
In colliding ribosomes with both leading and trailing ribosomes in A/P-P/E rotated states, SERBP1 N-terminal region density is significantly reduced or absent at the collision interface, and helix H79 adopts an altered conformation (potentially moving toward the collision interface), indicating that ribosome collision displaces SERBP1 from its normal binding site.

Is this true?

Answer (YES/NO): YES